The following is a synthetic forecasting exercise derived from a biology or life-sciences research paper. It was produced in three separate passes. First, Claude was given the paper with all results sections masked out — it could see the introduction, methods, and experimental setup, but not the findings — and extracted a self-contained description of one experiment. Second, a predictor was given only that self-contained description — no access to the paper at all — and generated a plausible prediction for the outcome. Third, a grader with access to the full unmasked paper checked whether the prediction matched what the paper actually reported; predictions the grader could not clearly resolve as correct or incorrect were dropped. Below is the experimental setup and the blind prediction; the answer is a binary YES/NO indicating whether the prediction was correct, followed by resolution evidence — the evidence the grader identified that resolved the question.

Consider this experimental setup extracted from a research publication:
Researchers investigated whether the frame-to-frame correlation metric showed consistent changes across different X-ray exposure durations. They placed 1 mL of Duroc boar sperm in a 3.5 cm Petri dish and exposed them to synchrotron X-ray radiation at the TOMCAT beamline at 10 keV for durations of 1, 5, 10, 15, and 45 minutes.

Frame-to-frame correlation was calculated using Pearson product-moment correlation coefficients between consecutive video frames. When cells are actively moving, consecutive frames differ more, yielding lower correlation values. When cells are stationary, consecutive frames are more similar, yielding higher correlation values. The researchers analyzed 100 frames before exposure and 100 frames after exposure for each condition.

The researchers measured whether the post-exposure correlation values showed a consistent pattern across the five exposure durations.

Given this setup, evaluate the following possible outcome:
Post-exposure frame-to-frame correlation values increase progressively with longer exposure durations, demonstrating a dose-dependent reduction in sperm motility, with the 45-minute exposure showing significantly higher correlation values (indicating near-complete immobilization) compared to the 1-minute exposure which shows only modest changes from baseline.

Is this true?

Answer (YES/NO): YES